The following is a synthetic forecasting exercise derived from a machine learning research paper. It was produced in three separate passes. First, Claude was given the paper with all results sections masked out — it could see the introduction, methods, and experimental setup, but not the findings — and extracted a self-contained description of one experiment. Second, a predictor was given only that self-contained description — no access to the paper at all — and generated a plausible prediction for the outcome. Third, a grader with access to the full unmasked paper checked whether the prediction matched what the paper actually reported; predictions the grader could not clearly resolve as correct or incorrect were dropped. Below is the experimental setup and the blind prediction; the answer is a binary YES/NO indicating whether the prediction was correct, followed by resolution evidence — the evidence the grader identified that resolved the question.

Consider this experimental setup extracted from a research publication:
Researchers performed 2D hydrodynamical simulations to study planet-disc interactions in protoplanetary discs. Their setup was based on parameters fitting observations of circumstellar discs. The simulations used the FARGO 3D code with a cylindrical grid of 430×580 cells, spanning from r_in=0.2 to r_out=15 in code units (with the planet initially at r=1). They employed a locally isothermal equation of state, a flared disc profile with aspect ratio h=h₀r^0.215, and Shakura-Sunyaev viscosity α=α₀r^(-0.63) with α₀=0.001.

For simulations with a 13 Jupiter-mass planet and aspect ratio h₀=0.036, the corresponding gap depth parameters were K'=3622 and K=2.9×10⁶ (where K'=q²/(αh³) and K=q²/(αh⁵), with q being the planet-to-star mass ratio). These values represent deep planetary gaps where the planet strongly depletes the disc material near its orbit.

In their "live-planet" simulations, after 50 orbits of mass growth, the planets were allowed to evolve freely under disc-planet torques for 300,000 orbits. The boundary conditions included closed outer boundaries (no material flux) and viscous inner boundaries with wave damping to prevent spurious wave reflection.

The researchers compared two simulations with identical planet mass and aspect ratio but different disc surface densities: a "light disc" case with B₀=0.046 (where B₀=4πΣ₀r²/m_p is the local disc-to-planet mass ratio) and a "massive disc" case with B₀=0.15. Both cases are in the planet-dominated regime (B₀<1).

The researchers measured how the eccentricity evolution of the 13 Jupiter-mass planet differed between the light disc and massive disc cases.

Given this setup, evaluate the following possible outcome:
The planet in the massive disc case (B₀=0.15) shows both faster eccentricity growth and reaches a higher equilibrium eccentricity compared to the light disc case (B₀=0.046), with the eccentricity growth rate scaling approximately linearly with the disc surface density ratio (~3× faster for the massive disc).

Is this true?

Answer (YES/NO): NO